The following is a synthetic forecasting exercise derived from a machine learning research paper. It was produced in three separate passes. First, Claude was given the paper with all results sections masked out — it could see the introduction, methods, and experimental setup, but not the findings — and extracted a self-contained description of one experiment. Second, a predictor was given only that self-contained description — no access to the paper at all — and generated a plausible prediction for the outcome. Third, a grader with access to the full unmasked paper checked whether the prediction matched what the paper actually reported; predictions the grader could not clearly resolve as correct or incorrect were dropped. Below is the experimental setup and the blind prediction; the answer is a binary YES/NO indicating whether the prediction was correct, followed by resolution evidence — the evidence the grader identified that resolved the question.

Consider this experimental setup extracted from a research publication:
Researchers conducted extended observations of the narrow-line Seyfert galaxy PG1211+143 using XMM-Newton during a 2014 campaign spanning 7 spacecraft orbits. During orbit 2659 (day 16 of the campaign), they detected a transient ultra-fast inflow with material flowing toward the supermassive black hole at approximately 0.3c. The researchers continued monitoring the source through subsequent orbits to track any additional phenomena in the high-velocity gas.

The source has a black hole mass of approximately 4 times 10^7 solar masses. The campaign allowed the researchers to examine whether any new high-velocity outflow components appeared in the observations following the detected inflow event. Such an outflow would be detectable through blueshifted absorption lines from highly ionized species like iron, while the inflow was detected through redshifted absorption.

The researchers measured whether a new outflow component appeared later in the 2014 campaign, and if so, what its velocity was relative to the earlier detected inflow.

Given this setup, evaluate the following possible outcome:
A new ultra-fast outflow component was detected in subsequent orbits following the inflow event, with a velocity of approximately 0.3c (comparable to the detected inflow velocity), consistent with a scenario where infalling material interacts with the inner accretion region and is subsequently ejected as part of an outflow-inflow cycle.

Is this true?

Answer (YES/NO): NO